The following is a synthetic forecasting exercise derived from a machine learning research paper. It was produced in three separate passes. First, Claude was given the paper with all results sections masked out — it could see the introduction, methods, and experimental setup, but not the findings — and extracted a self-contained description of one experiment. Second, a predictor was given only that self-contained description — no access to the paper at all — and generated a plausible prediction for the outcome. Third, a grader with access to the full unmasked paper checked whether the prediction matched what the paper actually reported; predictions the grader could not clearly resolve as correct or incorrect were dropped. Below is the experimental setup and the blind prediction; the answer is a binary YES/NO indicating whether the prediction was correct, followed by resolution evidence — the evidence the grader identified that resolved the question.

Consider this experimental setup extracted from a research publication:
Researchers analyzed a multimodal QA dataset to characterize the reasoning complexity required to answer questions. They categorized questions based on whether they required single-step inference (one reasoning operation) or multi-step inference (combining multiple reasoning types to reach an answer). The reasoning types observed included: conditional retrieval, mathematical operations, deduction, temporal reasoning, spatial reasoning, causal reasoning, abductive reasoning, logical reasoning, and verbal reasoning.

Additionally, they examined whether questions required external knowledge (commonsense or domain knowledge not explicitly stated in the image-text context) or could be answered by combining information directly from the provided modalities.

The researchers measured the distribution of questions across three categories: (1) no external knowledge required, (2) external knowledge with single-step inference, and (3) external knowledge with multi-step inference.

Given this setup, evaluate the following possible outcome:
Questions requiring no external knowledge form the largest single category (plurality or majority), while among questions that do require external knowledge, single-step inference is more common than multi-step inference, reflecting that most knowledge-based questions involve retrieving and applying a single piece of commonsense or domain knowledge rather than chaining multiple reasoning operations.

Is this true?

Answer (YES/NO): NO